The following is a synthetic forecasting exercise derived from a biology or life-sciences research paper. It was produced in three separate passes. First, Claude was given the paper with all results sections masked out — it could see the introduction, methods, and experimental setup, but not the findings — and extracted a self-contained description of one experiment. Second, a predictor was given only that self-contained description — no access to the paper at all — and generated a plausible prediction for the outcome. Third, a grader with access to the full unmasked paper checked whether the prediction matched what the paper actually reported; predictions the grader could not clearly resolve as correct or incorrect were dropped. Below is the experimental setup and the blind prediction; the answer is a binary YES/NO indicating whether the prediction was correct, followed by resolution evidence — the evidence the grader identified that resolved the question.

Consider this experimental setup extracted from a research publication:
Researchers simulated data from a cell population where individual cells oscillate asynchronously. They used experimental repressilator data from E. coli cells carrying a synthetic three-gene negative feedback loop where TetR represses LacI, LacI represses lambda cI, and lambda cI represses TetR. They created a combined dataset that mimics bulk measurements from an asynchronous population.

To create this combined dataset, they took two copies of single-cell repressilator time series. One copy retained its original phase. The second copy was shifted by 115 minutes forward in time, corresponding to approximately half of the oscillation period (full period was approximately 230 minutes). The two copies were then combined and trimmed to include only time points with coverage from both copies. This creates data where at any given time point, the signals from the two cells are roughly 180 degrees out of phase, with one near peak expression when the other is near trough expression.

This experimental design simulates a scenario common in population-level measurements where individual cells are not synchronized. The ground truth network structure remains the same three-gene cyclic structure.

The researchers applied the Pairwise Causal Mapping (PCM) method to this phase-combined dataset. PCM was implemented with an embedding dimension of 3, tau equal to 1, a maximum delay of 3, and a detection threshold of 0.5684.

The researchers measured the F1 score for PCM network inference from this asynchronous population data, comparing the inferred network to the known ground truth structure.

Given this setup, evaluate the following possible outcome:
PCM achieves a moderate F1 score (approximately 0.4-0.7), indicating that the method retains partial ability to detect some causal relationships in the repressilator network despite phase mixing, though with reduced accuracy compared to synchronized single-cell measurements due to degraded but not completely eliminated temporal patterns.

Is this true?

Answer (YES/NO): NO